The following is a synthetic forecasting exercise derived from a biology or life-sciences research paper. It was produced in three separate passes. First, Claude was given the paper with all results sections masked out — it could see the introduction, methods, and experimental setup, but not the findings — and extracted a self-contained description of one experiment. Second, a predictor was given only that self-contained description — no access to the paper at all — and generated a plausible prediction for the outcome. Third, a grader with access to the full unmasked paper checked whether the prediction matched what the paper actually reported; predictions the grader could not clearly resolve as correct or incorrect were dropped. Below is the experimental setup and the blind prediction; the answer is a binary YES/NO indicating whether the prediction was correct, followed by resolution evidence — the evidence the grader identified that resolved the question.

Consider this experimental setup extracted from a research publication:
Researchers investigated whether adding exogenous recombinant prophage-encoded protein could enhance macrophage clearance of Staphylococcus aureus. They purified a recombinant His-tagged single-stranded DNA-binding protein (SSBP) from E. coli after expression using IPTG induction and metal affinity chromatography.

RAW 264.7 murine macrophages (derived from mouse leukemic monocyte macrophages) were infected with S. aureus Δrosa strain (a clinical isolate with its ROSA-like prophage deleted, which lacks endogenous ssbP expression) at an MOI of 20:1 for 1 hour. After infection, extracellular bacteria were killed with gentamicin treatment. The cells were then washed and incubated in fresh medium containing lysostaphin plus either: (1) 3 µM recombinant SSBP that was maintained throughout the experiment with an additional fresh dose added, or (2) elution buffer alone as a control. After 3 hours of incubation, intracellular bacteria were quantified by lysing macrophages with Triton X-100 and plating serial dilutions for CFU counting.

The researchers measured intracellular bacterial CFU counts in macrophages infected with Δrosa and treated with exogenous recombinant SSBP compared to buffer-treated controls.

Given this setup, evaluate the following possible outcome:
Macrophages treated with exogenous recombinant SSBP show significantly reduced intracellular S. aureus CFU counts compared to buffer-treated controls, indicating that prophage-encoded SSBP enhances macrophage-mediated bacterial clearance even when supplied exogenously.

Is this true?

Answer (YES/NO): YES